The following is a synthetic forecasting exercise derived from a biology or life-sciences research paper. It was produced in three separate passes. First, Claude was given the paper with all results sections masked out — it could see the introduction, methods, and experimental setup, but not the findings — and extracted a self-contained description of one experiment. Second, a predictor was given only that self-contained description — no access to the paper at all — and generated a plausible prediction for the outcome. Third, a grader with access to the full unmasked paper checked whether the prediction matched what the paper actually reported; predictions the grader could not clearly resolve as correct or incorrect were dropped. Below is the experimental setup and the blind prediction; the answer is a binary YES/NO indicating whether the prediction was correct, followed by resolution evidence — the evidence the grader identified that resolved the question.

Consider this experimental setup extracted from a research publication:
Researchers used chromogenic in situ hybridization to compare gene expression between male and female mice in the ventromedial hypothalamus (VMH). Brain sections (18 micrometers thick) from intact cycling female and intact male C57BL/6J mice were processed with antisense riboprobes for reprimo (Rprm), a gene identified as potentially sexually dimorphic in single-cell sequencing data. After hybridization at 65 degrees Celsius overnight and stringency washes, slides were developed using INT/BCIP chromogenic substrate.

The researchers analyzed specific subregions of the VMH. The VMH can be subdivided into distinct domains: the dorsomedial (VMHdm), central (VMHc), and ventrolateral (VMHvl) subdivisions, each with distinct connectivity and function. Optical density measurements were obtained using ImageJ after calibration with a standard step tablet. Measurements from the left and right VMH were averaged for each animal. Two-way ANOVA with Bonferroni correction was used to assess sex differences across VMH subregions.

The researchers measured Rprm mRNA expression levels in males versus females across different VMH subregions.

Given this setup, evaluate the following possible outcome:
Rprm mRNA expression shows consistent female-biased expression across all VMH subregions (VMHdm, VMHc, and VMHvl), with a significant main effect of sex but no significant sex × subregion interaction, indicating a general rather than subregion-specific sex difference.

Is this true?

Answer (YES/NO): NO